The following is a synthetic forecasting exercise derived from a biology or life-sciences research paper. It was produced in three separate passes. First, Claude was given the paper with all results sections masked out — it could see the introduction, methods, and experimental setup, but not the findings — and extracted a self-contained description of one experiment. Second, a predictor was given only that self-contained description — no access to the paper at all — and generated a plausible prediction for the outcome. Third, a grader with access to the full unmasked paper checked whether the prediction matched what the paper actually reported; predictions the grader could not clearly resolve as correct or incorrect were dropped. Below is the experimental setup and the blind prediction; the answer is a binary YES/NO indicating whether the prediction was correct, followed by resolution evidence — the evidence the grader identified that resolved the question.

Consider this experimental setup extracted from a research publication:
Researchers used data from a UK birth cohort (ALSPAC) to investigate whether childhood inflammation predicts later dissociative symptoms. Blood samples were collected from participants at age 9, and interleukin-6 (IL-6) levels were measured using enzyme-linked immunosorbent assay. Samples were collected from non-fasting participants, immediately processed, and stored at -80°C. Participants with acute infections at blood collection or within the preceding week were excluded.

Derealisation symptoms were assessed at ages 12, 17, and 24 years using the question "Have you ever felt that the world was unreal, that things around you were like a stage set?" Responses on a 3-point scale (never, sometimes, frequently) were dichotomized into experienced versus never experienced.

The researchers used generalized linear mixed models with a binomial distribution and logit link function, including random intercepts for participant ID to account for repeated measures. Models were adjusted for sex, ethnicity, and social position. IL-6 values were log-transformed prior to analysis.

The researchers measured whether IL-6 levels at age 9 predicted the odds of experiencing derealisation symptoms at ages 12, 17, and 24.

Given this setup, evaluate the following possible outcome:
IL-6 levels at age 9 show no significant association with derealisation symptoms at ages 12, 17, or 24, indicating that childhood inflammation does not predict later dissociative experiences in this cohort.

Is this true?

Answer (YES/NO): NO